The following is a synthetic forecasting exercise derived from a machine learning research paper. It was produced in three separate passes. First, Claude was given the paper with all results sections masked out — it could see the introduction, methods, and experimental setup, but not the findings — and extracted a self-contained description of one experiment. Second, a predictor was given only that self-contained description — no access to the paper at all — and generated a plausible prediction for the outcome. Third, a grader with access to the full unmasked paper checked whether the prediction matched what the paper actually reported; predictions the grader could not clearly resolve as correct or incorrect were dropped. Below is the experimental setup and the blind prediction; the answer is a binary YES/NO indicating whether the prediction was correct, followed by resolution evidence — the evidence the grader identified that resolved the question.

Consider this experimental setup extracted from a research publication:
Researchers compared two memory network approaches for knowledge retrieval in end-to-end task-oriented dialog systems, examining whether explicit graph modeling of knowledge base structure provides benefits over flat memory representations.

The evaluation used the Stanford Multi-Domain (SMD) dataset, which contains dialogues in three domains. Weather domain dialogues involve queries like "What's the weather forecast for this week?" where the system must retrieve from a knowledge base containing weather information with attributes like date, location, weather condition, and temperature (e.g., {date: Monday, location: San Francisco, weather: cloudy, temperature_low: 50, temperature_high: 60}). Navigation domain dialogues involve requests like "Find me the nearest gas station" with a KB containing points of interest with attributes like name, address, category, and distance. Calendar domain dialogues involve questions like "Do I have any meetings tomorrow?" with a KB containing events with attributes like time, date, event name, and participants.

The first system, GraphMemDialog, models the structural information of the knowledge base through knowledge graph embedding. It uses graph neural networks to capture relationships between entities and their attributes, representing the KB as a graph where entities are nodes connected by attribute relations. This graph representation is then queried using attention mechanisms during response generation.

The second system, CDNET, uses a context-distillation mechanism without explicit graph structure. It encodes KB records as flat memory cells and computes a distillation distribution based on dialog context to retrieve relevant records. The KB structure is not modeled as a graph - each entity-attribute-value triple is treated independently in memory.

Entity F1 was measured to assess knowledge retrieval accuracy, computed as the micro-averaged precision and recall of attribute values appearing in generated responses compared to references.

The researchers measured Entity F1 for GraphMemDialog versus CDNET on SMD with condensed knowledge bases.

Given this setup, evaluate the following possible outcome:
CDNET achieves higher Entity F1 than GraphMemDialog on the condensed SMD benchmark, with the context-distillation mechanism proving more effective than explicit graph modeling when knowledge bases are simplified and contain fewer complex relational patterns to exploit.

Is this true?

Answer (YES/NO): NO